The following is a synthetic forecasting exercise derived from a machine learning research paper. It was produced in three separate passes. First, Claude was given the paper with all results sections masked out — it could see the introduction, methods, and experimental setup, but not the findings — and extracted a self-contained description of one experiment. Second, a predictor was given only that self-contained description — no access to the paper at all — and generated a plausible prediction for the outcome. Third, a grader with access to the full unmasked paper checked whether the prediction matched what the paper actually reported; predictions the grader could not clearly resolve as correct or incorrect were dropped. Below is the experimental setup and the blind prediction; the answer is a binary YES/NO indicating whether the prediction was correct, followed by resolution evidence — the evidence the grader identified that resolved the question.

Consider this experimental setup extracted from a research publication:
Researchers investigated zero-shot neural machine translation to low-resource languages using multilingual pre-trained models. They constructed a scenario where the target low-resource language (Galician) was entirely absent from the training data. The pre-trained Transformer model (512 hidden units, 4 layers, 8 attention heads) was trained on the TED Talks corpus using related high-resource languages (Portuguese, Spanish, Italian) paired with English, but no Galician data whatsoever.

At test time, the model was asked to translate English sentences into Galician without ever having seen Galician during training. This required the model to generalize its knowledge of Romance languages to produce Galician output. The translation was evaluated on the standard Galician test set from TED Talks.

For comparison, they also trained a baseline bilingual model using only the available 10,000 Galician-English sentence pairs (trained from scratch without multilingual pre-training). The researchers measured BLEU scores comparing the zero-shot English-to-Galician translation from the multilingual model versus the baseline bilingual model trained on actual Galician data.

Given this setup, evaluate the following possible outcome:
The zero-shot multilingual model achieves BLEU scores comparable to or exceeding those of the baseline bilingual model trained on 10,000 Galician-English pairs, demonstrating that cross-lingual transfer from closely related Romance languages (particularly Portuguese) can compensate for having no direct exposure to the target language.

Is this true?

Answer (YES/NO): NO